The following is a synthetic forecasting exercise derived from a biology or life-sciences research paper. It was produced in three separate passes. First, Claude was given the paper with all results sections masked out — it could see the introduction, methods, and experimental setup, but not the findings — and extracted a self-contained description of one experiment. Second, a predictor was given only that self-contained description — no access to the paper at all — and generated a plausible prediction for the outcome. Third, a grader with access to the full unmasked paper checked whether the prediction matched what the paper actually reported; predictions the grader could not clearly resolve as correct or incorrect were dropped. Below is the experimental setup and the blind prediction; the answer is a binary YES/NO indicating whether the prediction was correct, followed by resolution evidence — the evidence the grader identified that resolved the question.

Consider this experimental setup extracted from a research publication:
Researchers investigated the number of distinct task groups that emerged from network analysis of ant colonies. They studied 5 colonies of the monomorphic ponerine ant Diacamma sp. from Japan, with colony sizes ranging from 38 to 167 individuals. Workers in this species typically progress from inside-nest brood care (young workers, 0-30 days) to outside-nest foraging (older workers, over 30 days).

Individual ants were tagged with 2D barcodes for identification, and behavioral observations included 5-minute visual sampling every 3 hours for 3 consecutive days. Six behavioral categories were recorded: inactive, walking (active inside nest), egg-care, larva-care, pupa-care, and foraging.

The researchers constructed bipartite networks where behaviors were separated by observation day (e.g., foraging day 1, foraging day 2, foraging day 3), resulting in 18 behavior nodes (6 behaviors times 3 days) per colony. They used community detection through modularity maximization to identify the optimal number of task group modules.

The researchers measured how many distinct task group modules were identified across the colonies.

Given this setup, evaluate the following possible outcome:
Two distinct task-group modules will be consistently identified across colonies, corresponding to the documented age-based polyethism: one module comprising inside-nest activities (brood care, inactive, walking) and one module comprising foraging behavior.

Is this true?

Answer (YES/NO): NO